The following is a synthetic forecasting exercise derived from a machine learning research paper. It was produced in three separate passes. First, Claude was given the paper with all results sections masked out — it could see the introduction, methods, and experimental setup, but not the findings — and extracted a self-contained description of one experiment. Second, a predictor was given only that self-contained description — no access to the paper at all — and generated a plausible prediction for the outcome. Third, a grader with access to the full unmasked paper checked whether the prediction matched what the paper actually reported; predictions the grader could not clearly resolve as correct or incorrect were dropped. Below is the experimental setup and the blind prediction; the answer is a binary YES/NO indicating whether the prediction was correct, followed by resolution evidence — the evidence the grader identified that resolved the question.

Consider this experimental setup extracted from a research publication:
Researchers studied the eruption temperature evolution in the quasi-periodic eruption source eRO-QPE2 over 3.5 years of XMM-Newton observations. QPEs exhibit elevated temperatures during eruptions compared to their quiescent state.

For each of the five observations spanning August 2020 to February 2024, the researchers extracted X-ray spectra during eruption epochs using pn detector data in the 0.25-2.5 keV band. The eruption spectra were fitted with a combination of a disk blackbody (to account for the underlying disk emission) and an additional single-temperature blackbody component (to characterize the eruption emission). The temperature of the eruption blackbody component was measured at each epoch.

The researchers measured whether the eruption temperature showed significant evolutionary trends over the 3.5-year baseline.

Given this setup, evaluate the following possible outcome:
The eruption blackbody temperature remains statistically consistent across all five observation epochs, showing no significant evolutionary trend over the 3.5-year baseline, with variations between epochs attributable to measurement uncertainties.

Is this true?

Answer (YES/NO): YES